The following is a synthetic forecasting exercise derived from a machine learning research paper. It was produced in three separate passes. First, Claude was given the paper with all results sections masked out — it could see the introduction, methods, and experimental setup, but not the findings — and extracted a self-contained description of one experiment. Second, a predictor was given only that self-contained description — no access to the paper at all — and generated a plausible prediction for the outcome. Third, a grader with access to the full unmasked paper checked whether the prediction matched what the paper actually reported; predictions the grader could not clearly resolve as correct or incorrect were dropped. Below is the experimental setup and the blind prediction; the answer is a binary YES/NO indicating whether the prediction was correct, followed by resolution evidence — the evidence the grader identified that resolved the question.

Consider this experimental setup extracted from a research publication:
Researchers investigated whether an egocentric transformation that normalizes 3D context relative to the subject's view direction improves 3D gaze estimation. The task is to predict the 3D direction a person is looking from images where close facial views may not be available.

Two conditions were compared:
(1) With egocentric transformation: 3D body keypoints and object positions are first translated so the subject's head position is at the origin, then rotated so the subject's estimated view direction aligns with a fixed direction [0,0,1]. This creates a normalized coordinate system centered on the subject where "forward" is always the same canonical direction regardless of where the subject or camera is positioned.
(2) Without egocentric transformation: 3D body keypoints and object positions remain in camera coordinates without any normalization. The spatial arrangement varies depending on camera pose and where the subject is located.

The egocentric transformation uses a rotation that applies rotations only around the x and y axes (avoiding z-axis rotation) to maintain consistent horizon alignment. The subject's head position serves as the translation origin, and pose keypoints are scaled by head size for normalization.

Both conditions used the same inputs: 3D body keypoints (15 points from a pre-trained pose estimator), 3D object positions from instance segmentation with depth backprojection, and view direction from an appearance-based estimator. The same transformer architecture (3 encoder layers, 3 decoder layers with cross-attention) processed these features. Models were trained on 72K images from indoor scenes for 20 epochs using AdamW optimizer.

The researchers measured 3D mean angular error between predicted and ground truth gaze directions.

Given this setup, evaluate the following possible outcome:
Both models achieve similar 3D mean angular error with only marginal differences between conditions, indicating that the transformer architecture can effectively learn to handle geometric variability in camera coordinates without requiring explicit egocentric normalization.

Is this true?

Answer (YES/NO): NO